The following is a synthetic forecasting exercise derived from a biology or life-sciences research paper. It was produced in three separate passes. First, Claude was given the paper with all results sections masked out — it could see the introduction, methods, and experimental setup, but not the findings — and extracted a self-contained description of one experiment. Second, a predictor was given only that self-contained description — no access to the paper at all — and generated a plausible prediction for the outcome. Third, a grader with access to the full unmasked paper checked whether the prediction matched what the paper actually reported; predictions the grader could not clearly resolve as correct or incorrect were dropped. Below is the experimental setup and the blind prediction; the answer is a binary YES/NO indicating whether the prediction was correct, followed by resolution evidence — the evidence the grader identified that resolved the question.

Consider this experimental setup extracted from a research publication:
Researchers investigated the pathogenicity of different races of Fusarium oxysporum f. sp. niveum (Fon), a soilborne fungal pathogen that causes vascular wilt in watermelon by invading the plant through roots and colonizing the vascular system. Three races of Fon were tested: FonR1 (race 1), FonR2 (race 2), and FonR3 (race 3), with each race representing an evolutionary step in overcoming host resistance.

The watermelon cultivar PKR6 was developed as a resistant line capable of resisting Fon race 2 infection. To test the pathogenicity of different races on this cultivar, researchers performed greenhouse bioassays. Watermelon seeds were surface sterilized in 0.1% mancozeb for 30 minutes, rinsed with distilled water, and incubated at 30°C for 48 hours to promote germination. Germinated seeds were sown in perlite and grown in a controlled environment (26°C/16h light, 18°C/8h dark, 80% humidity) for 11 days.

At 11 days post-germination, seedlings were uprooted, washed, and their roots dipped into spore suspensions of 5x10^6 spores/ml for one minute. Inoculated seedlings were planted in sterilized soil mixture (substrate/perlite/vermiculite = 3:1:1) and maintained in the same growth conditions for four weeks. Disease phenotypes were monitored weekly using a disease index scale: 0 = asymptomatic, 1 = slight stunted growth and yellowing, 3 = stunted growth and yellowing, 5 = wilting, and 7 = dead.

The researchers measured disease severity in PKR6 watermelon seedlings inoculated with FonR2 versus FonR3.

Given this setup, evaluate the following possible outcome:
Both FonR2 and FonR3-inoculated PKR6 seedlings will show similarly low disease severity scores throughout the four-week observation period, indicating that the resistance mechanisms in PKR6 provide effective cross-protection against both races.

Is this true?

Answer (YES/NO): NO